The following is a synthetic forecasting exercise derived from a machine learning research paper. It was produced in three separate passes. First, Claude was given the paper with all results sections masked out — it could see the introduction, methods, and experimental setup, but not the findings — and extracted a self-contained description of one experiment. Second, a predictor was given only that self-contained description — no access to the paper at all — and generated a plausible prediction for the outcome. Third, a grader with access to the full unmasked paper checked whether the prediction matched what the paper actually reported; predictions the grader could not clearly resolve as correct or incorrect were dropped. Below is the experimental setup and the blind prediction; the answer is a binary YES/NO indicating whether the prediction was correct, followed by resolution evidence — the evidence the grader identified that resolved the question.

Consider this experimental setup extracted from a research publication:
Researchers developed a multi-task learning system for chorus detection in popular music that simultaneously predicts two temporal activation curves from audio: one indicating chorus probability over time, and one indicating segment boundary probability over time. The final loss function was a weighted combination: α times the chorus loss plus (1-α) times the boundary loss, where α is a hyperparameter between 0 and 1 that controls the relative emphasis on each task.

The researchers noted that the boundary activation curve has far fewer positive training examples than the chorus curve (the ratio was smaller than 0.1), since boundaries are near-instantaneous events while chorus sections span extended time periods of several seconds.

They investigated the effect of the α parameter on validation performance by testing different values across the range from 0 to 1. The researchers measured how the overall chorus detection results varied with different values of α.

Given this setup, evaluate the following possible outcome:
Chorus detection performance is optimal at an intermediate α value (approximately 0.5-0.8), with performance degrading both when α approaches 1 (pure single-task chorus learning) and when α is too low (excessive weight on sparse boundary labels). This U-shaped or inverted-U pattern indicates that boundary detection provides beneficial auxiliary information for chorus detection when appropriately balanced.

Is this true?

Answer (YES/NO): NO